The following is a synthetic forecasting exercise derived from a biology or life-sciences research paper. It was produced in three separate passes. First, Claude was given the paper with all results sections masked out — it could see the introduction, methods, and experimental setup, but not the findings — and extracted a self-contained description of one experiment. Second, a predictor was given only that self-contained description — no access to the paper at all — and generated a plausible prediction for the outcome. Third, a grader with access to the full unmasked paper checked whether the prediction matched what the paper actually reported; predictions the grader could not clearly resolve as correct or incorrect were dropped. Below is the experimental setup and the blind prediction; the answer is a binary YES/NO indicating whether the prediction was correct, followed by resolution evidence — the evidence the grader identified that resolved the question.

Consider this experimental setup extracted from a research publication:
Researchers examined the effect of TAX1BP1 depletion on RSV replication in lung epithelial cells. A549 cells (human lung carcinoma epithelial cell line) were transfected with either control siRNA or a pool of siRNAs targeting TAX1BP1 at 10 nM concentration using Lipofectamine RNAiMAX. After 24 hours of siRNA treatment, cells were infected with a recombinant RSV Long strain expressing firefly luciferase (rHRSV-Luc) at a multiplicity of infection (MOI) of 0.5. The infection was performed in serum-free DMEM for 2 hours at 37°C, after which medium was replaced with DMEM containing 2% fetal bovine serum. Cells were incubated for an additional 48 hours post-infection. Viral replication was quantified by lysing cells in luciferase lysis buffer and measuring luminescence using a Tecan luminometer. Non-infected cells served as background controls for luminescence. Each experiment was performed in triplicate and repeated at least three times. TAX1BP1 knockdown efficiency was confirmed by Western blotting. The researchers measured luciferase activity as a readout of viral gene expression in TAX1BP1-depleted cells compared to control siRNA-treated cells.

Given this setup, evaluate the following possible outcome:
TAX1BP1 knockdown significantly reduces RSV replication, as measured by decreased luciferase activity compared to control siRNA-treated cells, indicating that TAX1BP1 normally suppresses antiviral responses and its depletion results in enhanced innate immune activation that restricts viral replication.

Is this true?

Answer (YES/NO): NO